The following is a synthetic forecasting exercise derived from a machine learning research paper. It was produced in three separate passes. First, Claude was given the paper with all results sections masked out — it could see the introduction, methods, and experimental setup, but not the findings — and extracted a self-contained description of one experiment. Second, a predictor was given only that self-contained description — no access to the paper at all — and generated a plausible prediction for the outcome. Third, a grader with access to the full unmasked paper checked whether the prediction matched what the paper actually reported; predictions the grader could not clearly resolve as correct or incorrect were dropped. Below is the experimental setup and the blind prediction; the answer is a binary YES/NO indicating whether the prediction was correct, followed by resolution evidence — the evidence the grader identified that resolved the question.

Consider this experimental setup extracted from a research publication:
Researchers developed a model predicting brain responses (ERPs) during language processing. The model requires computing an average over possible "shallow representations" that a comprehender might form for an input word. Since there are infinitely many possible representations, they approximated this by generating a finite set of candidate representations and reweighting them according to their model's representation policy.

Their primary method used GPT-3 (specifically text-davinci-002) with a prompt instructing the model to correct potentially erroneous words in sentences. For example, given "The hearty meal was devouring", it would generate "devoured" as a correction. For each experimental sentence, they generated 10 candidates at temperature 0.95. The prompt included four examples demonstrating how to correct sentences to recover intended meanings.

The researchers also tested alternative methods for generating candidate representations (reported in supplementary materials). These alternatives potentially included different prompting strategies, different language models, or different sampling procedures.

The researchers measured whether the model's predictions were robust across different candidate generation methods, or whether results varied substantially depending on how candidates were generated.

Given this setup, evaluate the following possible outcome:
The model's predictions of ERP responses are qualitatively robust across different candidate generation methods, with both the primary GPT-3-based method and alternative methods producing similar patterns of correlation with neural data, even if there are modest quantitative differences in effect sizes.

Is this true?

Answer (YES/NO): YES